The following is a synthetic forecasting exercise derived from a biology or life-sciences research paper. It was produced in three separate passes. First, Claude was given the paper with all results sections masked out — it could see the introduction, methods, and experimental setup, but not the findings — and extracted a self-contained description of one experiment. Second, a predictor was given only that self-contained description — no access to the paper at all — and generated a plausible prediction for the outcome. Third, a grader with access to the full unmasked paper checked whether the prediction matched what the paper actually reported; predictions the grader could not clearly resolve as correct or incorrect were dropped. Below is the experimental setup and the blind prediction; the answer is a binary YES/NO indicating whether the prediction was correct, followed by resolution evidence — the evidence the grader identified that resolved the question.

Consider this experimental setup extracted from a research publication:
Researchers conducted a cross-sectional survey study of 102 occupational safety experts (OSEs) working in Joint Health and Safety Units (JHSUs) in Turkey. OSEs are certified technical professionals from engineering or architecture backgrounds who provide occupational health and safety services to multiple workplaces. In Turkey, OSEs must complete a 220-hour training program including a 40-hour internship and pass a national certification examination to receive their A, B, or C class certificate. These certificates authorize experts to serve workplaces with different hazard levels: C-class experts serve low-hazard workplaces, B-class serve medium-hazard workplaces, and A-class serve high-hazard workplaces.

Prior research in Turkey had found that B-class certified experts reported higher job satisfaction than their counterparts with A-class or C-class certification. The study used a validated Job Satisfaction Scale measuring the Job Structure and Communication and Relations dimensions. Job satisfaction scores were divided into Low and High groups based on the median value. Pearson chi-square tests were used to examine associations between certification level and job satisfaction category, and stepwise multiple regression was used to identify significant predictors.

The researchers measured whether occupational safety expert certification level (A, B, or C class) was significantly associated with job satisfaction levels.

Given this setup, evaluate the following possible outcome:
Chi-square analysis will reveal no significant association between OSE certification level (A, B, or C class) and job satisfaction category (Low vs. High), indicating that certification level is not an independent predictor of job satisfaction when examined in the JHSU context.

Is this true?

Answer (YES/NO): YES